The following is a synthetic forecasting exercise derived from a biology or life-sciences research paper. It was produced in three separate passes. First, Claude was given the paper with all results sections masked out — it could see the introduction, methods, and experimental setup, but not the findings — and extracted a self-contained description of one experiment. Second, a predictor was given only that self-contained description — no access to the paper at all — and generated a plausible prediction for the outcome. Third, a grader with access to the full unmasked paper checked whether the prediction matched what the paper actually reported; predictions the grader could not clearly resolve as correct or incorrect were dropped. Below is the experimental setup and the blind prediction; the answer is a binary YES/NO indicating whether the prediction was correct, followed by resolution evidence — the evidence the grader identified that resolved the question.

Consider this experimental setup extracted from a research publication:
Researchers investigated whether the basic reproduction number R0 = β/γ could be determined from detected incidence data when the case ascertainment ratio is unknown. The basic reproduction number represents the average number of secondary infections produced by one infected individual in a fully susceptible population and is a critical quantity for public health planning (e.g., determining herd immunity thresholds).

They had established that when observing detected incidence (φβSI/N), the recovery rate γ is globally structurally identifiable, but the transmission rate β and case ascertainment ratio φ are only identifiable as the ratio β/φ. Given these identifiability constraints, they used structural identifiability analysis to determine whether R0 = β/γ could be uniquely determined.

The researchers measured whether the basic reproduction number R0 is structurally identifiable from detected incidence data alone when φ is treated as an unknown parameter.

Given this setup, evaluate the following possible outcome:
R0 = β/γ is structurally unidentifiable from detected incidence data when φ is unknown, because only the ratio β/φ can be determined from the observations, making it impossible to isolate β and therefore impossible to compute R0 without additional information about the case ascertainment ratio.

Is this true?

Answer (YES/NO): YES